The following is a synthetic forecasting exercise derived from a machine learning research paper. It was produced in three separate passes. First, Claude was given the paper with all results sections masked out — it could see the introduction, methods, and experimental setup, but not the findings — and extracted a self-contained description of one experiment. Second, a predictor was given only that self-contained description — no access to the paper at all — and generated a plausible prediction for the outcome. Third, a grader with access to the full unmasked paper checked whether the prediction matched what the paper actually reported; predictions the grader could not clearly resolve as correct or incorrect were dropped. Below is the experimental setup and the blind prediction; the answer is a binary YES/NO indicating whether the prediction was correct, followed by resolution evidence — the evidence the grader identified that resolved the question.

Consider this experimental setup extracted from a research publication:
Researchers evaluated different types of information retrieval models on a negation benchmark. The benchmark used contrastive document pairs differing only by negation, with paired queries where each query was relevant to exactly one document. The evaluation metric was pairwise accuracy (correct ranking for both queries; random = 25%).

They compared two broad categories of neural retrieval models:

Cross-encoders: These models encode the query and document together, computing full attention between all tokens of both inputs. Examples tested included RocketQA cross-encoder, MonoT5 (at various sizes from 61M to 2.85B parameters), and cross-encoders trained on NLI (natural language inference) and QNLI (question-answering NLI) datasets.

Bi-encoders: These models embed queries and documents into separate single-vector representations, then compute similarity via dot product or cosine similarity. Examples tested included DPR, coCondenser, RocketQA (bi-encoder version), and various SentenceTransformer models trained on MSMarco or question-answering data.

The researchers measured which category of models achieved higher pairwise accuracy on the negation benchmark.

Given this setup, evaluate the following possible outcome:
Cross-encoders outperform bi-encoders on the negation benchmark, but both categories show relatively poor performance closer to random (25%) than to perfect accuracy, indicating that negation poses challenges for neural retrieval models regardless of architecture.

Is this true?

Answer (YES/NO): NO